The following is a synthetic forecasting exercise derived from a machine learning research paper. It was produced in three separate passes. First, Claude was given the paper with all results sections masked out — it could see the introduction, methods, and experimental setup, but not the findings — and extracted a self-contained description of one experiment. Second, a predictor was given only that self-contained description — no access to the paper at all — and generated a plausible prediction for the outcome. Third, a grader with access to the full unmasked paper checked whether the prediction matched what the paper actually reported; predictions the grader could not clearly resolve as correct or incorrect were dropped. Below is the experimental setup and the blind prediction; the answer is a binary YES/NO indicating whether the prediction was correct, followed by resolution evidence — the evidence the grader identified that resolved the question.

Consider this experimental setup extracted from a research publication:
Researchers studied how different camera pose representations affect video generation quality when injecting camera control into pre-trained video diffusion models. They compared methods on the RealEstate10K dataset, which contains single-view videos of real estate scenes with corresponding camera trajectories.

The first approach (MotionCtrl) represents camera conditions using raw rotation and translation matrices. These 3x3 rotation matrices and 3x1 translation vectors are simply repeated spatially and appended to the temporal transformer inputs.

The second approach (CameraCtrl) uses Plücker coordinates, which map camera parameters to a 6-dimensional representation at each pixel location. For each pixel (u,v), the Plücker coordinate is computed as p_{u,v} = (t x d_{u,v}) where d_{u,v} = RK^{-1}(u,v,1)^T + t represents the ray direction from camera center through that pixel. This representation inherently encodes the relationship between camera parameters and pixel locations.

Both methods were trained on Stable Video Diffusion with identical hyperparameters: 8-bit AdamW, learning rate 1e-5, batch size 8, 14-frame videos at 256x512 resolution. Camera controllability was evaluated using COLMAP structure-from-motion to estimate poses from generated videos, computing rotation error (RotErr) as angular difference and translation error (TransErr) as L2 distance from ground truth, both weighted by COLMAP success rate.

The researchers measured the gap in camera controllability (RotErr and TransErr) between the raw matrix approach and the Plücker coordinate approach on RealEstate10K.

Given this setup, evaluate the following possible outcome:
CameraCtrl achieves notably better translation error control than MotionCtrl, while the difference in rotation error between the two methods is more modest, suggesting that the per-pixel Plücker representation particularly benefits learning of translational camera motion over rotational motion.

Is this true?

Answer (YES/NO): YES